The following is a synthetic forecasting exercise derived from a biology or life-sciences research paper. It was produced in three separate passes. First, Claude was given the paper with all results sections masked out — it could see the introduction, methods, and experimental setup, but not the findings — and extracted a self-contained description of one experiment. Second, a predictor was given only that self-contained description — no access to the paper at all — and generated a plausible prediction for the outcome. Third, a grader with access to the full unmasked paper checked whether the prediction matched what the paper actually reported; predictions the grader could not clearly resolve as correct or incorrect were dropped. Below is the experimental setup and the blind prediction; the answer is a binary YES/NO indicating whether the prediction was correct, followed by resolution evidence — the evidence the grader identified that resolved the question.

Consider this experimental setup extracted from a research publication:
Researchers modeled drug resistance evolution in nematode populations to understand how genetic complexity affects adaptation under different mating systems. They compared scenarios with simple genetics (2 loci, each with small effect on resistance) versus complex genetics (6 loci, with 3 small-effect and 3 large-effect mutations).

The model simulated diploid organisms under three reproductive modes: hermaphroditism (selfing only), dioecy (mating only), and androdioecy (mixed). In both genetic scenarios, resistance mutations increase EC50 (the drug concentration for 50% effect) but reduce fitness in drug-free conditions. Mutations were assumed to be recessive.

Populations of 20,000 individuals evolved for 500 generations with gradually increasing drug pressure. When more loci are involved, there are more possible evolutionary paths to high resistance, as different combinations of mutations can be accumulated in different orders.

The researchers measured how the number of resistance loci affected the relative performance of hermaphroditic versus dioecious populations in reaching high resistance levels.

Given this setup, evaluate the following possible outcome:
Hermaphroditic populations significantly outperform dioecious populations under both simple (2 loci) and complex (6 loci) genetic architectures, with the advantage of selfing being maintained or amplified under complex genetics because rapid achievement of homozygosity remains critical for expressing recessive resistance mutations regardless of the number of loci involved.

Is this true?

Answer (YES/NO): NO